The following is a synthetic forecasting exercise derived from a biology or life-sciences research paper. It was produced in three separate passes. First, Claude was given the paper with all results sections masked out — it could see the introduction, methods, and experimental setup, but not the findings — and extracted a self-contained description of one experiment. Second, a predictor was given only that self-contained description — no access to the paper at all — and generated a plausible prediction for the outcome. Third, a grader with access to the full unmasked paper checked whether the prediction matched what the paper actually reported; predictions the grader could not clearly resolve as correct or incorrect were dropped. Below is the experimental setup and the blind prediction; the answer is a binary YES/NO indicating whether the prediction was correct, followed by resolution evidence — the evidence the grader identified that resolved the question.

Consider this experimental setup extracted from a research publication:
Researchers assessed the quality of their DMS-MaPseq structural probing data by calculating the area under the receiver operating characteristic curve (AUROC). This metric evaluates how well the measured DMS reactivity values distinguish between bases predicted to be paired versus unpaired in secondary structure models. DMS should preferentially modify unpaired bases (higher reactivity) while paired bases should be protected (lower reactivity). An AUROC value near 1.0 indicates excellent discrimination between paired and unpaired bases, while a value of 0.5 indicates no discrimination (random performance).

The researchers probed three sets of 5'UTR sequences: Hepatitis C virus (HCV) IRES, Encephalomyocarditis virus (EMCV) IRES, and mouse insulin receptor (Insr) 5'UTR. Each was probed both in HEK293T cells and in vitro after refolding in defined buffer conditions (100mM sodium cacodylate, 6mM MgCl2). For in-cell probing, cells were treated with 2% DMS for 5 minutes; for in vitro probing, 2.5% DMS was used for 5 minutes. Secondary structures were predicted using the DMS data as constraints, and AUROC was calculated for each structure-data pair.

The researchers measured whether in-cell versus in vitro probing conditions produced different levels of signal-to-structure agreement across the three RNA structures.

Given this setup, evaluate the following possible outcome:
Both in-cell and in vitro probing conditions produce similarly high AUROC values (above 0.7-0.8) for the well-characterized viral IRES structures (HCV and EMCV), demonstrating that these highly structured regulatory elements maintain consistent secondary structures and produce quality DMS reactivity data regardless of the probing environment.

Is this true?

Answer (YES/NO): YES